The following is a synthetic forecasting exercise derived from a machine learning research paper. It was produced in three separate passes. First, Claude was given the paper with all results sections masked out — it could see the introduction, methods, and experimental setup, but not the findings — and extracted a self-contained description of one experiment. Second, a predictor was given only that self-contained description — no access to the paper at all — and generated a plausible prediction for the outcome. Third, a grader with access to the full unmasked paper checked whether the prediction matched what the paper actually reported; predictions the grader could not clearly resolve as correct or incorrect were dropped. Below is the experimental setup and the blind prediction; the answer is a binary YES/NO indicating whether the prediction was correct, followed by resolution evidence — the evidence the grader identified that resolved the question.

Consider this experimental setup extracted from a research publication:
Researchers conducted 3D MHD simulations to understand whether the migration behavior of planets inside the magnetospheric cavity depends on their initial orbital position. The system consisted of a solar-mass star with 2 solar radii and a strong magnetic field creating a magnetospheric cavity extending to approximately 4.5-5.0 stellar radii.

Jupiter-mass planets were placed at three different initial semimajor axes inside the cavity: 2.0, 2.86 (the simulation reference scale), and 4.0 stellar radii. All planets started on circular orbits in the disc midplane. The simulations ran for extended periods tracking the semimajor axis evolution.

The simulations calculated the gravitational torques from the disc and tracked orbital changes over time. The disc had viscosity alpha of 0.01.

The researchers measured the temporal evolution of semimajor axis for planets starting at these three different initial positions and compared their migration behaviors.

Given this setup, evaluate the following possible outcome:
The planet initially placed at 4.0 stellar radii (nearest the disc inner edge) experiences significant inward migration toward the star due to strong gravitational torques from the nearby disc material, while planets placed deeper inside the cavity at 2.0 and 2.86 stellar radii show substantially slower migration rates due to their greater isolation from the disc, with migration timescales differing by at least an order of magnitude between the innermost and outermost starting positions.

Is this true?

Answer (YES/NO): YES